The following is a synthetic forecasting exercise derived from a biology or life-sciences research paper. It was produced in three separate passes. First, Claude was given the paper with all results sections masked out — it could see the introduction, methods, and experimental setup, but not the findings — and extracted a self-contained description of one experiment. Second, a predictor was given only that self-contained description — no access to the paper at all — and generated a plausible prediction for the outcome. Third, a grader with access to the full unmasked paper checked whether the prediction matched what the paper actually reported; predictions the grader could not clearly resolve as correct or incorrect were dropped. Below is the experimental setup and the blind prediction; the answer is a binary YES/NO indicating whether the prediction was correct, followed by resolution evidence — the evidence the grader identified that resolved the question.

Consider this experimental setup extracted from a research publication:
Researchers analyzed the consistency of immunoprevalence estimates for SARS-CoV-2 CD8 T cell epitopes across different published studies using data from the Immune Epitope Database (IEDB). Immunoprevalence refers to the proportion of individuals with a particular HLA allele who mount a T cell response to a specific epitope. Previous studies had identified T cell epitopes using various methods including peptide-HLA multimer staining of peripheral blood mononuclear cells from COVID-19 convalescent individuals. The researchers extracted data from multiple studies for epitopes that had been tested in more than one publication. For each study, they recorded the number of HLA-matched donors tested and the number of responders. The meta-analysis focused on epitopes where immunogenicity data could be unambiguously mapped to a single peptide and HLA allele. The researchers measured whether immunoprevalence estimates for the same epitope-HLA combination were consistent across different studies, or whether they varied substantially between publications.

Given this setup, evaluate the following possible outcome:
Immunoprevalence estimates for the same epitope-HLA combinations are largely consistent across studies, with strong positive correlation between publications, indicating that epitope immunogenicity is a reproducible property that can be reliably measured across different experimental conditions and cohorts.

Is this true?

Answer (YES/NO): NO